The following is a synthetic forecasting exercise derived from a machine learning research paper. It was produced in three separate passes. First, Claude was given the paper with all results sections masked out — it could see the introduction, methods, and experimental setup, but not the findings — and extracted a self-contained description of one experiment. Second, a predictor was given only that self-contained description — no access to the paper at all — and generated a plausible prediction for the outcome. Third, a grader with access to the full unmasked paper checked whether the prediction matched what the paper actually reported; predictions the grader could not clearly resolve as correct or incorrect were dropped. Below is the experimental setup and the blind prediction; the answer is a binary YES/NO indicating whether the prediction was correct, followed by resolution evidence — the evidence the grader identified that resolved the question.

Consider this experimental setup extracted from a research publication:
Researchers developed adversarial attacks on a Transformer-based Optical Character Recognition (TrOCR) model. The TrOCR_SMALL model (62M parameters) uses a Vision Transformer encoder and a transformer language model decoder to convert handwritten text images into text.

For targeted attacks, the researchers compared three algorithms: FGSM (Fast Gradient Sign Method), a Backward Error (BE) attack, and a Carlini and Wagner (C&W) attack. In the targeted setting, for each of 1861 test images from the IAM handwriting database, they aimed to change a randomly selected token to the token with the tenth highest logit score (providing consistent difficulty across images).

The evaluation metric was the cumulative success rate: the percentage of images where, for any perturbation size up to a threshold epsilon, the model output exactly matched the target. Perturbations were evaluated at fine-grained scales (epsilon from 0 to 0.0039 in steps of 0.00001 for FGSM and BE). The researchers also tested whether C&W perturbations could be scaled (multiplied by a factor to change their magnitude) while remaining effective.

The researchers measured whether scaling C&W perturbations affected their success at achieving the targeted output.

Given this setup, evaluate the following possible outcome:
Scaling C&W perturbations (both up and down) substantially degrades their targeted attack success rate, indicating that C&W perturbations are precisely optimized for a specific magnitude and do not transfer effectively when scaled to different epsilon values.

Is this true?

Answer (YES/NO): YES